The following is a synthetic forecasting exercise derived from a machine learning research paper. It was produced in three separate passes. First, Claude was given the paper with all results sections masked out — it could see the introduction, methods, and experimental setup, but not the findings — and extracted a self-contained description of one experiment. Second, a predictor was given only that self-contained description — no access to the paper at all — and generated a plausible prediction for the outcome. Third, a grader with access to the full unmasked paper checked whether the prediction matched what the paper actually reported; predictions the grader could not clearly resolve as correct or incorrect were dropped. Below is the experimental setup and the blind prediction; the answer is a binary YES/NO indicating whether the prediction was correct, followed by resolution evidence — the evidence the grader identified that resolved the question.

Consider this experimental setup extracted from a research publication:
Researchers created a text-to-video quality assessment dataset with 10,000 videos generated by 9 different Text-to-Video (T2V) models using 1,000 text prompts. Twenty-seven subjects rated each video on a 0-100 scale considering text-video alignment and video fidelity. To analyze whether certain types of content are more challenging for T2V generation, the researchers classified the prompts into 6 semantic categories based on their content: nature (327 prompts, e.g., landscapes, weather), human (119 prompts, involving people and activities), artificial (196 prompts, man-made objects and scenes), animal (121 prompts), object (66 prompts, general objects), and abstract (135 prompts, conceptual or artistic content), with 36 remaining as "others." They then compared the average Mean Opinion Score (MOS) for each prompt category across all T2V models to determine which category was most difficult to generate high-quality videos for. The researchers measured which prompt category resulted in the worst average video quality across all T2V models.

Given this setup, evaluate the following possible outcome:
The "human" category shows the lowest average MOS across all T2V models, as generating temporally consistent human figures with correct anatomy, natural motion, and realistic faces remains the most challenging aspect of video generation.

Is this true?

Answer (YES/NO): YES